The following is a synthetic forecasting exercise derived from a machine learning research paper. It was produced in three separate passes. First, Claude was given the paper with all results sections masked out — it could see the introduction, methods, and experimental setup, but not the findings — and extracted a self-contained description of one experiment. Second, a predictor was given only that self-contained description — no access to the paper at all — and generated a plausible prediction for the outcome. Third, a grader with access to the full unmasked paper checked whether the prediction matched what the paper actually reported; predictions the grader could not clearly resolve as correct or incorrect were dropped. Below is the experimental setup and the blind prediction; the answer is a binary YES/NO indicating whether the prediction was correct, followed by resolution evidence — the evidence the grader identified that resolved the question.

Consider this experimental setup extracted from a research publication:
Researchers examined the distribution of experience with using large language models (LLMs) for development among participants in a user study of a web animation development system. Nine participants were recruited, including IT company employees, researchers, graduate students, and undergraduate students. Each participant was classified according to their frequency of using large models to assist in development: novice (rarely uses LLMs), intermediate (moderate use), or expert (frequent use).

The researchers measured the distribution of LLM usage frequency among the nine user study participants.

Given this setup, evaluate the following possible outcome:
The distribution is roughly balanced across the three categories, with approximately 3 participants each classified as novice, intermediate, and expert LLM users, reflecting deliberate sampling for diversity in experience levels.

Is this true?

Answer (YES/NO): NO